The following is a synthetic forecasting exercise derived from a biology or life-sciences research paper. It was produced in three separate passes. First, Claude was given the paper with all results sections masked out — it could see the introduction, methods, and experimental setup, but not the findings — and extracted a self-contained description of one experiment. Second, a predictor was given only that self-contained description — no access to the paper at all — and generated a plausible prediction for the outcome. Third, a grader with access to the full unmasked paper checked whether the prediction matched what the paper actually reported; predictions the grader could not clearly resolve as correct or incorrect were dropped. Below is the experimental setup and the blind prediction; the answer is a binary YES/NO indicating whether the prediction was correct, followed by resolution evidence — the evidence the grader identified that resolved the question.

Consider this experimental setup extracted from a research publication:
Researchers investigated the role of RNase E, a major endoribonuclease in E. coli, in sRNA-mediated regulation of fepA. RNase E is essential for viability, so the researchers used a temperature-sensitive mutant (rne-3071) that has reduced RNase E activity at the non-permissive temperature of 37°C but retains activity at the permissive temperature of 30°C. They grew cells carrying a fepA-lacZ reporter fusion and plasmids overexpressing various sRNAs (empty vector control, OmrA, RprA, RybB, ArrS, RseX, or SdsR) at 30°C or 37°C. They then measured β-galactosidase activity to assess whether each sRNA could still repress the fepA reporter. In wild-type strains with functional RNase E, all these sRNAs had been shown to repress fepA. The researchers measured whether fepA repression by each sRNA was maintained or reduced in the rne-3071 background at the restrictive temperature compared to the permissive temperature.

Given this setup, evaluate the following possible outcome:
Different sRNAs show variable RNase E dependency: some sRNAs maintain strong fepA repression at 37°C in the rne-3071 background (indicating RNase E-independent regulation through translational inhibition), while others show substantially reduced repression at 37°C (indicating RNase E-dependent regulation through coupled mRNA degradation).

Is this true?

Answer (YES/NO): YES